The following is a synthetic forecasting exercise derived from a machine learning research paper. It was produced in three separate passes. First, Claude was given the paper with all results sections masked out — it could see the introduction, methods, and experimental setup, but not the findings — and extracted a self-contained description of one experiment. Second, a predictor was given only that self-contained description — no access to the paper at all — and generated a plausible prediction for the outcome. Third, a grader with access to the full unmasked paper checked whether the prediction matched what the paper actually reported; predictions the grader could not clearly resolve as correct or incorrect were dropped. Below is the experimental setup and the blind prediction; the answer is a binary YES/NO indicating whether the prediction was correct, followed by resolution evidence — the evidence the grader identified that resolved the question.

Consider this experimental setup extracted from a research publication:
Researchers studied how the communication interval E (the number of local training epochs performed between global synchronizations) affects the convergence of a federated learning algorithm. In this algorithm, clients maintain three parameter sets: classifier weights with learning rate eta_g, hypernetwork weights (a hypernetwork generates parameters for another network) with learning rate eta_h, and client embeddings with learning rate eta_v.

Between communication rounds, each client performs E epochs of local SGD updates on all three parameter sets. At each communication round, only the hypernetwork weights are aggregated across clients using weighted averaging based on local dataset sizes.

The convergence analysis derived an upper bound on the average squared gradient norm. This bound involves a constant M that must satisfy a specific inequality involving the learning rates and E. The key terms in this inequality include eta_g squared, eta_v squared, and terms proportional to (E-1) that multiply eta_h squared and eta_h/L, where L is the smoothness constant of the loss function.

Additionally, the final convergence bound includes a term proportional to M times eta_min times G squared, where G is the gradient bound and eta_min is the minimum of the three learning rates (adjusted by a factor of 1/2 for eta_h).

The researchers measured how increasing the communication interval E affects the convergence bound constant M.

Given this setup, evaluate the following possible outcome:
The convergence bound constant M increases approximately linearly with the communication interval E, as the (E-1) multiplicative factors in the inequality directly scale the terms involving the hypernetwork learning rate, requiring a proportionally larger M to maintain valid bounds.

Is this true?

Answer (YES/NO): YES